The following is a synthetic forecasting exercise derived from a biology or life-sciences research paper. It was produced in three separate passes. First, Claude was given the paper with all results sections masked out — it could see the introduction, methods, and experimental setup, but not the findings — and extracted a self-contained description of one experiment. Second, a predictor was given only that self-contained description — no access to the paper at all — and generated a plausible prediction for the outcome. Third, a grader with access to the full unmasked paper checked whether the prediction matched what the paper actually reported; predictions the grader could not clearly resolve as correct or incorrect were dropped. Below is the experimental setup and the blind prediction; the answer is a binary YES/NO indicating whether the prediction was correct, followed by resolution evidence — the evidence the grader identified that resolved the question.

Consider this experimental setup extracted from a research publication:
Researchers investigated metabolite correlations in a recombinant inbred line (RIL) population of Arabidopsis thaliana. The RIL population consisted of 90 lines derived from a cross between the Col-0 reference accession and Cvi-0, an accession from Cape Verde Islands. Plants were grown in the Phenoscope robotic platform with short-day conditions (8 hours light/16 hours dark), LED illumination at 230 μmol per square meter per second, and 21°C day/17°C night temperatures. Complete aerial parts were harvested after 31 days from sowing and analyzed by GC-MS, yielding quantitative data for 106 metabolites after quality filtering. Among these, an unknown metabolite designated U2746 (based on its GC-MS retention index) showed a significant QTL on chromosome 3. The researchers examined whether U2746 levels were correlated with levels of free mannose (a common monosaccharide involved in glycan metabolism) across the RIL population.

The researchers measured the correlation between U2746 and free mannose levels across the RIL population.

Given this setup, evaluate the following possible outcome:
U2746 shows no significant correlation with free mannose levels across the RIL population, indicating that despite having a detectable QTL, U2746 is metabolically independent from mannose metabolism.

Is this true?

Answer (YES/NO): YES